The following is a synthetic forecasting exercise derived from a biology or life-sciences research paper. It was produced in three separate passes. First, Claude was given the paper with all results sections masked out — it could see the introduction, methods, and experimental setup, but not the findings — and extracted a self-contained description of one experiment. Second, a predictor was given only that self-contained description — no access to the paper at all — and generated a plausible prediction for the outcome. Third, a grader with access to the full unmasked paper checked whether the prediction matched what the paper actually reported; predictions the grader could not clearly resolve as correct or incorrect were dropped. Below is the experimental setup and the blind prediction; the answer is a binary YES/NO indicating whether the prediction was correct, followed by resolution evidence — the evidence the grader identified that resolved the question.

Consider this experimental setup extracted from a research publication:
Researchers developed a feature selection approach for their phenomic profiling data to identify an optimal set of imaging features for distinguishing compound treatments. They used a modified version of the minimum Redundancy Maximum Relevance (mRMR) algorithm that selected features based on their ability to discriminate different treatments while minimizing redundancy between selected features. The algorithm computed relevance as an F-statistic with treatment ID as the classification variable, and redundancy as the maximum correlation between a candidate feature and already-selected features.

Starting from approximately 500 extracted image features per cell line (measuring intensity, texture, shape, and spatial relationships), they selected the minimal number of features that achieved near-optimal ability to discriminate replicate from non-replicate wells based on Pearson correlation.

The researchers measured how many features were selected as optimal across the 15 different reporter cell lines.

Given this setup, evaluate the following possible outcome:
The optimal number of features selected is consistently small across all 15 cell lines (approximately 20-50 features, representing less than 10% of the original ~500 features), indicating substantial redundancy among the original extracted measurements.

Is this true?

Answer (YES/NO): NO